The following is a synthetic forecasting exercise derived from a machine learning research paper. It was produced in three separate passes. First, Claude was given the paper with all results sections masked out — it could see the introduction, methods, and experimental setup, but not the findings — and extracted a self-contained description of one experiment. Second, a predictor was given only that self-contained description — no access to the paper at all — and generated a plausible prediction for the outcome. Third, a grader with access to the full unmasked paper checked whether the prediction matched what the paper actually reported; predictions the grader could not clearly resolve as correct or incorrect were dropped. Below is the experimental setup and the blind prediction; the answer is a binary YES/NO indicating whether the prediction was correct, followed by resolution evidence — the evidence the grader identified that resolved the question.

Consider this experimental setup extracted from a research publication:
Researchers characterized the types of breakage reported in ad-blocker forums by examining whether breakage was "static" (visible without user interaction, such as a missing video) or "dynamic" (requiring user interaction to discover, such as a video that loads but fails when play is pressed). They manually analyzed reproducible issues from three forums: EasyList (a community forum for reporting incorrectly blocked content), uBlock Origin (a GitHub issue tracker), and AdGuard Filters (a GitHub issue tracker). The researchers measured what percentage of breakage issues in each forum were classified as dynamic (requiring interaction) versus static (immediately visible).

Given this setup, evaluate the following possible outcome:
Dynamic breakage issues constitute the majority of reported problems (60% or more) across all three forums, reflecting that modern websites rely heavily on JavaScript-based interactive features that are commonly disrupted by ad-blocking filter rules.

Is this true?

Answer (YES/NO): NO